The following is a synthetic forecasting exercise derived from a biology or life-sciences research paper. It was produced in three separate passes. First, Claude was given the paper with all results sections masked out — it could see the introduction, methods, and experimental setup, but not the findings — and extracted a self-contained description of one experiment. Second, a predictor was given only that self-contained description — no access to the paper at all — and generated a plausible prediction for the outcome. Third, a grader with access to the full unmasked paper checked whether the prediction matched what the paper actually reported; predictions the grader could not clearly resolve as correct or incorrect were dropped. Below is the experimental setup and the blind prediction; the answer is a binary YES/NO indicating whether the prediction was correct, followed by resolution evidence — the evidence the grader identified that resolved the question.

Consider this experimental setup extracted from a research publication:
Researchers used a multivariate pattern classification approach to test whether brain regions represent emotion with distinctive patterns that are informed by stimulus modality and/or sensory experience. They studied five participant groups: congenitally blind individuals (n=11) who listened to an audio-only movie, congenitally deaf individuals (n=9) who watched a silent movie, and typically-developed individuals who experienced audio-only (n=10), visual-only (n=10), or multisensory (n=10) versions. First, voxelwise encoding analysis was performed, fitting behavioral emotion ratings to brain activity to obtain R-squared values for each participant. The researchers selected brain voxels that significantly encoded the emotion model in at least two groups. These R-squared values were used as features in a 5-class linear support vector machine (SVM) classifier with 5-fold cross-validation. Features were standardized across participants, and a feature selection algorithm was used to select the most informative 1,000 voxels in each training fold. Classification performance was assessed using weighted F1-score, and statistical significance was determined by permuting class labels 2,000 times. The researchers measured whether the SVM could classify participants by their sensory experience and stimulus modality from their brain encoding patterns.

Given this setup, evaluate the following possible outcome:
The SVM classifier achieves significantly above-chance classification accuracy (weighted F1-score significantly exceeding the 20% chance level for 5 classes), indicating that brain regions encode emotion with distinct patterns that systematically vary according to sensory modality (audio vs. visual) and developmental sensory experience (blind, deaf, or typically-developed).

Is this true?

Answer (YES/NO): NO